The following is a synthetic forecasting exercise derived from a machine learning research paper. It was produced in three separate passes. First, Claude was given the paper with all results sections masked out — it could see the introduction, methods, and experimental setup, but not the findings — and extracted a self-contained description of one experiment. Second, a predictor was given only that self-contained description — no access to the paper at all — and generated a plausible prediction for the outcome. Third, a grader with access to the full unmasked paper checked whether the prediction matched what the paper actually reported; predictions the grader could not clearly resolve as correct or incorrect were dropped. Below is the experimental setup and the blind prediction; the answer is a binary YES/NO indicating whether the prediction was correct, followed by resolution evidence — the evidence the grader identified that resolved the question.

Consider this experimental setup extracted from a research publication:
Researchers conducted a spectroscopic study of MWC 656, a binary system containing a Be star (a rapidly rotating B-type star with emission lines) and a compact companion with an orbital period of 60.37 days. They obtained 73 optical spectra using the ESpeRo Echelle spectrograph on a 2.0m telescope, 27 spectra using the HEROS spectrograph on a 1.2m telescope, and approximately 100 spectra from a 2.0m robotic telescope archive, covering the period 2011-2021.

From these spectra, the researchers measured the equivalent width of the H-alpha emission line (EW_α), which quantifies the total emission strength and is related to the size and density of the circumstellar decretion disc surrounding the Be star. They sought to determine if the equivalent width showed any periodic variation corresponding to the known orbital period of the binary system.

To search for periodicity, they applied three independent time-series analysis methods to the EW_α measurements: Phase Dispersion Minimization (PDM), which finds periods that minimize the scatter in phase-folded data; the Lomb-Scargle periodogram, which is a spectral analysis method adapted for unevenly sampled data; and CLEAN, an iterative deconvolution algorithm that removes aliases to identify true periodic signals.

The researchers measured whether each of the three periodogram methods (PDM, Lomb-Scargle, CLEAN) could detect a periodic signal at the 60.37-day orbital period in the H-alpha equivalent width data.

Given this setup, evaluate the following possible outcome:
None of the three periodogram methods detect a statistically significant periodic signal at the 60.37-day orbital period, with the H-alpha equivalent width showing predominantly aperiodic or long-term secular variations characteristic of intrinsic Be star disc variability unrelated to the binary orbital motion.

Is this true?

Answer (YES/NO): NO